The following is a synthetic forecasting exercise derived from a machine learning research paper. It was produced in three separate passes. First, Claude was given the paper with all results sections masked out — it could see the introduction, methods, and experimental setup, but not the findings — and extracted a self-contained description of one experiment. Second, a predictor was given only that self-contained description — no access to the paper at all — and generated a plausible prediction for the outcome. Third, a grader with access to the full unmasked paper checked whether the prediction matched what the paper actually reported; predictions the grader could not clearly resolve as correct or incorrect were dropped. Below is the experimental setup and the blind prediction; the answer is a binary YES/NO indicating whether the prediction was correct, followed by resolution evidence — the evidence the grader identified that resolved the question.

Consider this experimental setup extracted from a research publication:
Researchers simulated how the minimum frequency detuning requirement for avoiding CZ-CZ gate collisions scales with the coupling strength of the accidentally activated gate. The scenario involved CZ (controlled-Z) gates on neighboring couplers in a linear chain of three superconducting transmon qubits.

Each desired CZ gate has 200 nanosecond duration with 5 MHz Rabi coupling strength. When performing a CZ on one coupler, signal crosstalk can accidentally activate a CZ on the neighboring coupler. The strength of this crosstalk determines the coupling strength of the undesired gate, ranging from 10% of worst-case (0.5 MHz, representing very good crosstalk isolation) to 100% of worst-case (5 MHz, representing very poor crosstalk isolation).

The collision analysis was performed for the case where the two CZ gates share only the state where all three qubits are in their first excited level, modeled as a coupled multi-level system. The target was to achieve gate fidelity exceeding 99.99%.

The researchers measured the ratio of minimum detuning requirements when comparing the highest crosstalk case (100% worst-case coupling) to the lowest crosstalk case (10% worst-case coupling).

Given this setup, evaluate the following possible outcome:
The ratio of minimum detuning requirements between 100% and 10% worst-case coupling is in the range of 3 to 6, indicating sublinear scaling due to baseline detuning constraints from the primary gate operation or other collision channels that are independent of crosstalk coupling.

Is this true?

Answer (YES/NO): NO